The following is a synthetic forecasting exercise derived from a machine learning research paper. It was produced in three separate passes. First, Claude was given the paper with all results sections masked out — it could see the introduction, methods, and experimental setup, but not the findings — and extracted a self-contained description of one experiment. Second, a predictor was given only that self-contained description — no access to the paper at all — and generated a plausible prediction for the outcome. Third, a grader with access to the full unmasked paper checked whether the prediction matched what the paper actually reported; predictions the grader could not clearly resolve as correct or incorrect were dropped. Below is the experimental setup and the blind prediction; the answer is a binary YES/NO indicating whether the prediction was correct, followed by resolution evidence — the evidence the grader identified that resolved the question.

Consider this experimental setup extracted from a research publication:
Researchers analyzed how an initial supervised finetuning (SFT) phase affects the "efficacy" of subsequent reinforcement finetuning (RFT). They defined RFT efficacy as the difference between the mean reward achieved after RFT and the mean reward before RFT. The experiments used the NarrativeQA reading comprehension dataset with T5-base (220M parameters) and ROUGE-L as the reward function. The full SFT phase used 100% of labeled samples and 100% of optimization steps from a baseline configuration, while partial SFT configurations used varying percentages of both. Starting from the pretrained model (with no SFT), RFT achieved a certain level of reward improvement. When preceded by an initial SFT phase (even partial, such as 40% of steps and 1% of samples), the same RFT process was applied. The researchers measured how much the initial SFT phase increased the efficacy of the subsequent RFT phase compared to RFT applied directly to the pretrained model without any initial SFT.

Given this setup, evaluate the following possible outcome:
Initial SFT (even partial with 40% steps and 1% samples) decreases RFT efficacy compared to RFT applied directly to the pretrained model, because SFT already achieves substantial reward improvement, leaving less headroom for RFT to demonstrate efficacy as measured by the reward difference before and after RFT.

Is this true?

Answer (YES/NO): NO